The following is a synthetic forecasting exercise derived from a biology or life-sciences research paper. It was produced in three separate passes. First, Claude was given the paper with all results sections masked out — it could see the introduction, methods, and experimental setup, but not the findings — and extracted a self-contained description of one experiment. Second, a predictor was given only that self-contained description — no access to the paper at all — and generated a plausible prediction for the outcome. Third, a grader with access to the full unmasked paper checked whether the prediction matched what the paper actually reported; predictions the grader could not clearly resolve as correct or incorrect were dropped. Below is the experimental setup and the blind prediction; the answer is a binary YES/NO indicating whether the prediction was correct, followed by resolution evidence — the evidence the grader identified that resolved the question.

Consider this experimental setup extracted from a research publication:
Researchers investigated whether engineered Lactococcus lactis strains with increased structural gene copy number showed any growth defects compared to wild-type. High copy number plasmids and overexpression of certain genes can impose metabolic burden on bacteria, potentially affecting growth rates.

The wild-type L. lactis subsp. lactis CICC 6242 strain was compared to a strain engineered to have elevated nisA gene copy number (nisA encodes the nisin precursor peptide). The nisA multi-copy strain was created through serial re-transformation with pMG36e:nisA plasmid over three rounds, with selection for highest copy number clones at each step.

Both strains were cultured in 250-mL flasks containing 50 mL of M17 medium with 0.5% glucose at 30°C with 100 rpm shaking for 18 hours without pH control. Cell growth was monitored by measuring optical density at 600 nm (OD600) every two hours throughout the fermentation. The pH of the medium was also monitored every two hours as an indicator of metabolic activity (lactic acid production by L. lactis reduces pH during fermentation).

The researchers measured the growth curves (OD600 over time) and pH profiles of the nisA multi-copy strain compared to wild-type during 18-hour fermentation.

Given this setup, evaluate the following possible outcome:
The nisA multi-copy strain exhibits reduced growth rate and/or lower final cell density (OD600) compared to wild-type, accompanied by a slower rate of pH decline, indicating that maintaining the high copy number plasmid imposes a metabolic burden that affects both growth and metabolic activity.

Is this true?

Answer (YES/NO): NO